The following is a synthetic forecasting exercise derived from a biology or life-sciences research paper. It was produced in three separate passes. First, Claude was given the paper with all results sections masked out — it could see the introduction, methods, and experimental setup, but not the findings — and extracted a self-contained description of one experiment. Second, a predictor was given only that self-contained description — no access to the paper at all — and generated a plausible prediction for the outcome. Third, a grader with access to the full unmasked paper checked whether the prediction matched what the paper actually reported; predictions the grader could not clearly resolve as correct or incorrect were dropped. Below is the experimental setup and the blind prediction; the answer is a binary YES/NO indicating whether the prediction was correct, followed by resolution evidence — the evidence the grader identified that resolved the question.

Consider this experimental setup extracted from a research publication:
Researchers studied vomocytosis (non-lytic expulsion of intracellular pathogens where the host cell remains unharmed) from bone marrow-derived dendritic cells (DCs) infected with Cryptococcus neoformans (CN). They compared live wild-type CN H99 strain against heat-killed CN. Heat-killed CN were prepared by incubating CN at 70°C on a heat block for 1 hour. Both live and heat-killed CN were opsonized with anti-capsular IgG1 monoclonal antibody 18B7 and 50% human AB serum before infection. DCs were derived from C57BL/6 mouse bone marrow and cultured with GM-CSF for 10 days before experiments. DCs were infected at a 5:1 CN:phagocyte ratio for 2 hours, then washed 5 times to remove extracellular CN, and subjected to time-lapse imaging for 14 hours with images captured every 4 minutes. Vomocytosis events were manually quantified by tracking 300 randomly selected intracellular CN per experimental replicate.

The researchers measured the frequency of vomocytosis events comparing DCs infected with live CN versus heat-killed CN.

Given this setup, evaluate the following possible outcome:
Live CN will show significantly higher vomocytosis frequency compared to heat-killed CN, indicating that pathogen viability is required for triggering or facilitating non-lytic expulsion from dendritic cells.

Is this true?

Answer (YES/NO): YES